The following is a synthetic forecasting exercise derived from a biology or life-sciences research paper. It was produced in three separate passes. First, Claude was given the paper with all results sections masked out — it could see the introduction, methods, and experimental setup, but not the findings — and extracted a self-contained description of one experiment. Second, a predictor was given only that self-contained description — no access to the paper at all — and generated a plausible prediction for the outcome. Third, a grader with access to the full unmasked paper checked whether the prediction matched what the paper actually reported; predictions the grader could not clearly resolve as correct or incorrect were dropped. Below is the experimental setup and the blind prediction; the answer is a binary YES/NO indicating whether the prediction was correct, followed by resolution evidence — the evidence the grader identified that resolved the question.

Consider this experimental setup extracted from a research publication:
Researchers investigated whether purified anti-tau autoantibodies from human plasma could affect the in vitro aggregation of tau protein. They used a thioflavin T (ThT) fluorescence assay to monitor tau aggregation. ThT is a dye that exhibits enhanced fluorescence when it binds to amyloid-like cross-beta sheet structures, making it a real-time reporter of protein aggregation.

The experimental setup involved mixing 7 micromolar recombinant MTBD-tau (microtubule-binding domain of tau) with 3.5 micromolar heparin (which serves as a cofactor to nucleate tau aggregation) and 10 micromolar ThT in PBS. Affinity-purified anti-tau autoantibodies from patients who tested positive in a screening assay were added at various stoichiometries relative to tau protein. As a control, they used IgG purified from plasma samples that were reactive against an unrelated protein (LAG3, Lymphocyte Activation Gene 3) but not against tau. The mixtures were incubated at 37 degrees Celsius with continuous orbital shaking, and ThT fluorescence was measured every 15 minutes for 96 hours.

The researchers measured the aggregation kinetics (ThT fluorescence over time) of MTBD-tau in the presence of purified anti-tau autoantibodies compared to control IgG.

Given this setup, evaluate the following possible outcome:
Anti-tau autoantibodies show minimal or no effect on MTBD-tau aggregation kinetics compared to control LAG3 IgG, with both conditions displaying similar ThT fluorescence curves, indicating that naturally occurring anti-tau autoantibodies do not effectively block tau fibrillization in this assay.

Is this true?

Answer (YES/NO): NO